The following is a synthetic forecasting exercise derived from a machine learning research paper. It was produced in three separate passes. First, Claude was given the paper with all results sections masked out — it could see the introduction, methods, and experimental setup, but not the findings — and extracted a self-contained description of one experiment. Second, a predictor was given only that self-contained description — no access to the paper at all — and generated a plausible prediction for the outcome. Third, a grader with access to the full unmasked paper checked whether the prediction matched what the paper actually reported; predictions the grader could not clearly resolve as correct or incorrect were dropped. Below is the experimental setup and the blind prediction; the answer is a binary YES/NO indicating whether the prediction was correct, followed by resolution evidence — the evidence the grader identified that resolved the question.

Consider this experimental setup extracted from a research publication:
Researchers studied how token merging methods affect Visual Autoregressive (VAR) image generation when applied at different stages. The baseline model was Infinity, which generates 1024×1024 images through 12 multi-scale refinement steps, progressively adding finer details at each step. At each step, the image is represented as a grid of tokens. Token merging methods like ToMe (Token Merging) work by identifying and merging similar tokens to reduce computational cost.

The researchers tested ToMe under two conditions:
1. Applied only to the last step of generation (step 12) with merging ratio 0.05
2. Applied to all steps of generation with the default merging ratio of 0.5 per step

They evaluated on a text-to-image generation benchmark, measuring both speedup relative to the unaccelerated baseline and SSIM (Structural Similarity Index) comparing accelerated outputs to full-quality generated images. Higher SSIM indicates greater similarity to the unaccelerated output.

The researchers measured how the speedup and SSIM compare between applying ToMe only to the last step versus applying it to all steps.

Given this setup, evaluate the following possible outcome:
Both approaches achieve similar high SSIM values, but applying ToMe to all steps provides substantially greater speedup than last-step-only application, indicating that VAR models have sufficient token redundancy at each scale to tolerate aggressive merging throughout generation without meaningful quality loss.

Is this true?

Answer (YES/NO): NO